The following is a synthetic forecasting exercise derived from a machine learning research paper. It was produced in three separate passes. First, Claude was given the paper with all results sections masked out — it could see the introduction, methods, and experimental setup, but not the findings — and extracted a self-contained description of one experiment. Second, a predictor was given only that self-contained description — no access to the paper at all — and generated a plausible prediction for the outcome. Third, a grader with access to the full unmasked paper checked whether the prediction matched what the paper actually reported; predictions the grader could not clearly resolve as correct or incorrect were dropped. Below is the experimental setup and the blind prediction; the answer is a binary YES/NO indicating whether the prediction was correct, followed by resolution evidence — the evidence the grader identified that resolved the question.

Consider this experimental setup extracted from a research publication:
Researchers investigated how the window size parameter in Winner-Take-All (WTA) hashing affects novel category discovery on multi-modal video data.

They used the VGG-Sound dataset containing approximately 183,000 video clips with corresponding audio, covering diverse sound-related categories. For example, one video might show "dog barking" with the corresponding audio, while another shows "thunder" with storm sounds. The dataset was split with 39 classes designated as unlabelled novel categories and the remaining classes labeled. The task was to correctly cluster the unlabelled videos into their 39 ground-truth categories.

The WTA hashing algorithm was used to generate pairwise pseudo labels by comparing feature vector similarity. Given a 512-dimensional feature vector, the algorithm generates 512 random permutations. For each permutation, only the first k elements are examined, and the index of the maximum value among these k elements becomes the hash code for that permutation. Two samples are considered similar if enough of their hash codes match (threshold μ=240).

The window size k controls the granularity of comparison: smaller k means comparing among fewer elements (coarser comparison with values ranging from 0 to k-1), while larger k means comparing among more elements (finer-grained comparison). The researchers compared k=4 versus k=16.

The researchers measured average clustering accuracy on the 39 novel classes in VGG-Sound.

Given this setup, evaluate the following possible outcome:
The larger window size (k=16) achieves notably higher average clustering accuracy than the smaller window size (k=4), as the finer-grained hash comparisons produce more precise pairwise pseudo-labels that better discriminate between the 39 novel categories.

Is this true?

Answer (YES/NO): NO